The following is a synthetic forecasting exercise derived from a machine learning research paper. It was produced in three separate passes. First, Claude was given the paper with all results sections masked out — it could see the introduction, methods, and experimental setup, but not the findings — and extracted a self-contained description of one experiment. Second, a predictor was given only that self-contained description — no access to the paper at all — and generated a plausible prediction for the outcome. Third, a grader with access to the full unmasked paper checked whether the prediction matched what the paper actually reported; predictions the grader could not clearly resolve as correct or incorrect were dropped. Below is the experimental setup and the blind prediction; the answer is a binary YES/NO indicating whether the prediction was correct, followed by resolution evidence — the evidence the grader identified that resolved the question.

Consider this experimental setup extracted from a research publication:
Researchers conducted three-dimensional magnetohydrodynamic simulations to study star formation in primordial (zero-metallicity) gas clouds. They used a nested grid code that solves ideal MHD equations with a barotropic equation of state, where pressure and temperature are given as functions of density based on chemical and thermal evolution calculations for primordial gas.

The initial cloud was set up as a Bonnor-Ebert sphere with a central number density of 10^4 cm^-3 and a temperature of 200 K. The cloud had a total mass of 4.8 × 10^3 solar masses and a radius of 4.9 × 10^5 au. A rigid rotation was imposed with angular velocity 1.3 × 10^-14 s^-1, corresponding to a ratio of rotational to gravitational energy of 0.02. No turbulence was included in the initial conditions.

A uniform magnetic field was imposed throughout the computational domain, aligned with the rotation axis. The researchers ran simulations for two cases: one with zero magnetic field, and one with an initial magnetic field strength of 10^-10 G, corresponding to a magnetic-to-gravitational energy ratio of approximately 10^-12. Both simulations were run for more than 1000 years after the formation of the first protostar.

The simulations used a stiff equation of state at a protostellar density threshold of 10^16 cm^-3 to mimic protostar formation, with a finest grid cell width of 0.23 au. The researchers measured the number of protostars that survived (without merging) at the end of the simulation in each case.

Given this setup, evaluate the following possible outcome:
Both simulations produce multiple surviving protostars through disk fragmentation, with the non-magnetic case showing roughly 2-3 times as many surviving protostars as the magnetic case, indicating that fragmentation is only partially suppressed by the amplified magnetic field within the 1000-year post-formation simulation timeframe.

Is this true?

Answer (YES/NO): NO